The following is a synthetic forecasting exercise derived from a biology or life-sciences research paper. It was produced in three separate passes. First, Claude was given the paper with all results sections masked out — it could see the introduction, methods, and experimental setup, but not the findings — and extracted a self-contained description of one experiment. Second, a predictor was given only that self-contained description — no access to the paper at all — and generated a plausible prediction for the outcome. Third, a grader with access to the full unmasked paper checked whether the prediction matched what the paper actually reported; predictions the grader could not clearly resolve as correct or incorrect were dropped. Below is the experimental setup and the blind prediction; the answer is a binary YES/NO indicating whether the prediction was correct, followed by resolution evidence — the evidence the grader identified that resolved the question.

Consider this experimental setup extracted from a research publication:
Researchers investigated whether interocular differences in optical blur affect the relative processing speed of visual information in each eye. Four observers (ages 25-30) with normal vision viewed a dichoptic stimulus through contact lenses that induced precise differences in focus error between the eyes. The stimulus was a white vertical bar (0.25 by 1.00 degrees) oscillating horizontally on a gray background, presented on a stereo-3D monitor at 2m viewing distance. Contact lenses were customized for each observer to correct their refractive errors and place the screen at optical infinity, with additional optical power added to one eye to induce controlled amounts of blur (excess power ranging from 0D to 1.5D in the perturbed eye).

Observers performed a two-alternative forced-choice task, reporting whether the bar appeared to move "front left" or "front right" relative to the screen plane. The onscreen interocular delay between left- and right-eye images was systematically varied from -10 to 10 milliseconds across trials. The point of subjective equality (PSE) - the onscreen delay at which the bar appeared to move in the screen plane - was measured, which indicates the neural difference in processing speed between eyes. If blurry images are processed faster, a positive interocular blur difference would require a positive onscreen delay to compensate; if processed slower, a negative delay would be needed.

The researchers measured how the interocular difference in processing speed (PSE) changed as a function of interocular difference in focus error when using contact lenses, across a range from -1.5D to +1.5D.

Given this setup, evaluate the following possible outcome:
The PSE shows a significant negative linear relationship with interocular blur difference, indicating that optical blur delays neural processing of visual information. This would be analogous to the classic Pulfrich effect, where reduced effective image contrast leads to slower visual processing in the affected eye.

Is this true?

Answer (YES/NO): NO